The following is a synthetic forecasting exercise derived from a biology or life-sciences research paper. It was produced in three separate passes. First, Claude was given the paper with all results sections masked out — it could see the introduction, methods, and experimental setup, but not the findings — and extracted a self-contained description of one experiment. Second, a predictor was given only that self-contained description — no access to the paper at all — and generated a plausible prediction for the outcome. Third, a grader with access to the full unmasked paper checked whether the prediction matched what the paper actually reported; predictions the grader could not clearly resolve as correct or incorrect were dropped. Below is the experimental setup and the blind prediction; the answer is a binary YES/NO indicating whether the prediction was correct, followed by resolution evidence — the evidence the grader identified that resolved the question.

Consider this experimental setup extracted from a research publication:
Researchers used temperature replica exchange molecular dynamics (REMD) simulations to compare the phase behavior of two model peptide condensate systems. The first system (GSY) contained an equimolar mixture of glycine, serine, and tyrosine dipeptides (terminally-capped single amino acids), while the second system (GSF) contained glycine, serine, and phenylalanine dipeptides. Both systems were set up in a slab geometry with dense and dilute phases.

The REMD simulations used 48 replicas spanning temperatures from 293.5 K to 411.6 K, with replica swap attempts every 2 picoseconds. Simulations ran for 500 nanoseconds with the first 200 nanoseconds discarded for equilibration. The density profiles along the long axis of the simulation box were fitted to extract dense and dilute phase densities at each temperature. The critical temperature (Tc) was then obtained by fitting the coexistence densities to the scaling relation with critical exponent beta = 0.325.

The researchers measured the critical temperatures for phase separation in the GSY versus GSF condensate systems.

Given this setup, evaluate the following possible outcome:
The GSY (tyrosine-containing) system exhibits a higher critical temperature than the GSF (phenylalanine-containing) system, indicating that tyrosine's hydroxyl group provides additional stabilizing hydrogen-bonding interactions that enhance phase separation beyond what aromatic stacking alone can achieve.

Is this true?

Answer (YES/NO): YES